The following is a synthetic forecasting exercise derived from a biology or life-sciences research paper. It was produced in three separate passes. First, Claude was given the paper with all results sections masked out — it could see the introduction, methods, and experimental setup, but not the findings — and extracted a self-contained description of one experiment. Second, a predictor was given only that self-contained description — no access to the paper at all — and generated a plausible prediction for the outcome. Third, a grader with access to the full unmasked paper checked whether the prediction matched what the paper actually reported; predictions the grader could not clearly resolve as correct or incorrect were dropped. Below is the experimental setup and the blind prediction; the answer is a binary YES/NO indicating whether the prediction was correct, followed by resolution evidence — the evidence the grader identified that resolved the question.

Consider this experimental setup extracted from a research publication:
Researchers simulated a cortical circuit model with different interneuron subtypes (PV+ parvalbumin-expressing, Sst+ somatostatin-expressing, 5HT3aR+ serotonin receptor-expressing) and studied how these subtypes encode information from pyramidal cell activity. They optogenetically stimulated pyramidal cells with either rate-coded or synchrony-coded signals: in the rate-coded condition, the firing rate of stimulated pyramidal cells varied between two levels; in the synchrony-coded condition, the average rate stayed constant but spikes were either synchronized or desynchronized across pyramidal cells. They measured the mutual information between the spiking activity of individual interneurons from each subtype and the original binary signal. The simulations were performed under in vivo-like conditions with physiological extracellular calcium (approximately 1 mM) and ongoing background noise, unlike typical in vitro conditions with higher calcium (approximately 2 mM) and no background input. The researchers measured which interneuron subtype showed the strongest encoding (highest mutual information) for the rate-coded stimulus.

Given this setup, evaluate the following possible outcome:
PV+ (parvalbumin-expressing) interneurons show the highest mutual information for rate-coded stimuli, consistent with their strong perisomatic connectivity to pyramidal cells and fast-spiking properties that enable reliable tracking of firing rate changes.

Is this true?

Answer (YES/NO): YES